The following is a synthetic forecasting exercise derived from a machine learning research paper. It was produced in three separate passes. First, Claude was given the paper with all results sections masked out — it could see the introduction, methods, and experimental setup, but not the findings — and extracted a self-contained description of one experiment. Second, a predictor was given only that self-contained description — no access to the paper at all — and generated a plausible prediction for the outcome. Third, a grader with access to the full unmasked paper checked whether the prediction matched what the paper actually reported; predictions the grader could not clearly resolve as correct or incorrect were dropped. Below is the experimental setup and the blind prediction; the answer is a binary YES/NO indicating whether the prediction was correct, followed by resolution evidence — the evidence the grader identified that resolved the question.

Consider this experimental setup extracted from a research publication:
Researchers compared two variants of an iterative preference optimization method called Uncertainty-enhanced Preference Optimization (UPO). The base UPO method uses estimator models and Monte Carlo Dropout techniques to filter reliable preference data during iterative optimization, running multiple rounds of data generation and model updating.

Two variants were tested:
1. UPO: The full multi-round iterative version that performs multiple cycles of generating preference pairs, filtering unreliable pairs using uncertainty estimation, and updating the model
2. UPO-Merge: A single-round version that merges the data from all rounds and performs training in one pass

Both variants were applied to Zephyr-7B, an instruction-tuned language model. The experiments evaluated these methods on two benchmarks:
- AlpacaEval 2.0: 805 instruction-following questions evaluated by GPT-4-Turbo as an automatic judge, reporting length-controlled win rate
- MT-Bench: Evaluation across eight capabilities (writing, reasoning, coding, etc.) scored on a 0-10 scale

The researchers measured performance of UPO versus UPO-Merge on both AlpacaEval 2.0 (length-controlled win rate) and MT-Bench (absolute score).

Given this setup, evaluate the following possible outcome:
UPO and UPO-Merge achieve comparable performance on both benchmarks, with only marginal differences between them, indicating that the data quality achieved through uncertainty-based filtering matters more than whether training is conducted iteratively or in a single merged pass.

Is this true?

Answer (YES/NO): NO